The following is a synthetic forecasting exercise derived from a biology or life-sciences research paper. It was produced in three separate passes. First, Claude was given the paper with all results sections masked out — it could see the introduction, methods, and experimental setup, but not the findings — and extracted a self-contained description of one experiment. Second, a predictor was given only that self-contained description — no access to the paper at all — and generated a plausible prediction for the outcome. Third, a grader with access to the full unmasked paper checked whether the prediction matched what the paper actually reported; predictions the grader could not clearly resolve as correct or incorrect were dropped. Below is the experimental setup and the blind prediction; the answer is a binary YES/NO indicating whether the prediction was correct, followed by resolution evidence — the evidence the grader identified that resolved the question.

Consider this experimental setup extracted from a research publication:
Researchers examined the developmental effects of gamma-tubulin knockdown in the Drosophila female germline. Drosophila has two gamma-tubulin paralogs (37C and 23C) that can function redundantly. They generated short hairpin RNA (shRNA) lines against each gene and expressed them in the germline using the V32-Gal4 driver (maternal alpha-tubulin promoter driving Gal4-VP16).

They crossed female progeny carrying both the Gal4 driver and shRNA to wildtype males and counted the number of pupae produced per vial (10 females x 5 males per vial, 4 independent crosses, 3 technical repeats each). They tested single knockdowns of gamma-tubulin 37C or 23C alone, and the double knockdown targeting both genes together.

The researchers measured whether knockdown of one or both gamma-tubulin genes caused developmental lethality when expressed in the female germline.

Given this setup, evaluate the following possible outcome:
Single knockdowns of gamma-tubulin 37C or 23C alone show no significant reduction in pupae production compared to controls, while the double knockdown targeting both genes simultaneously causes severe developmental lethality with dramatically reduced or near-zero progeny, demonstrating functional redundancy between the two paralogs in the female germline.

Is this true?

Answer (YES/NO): NO